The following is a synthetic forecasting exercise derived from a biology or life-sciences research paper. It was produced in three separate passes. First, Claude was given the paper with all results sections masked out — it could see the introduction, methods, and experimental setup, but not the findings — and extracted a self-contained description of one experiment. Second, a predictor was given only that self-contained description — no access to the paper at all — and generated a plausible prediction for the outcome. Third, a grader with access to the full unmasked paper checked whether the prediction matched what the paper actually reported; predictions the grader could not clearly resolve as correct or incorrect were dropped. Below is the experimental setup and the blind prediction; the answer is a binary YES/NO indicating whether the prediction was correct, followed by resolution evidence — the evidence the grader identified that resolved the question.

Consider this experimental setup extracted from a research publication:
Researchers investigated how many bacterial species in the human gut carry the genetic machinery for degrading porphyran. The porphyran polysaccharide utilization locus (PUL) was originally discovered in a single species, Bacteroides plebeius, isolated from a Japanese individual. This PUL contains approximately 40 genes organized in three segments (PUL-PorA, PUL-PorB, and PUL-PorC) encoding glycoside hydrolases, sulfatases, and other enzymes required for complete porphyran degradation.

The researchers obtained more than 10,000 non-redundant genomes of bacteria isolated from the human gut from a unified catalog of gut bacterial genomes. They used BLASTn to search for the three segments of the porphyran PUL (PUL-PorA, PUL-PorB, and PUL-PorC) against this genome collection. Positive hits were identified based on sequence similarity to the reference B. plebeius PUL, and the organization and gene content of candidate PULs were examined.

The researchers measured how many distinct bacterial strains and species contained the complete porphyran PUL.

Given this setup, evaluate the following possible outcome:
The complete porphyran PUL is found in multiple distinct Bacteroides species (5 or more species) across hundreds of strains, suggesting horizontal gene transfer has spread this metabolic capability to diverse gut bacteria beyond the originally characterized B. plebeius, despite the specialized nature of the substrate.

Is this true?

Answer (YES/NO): YES